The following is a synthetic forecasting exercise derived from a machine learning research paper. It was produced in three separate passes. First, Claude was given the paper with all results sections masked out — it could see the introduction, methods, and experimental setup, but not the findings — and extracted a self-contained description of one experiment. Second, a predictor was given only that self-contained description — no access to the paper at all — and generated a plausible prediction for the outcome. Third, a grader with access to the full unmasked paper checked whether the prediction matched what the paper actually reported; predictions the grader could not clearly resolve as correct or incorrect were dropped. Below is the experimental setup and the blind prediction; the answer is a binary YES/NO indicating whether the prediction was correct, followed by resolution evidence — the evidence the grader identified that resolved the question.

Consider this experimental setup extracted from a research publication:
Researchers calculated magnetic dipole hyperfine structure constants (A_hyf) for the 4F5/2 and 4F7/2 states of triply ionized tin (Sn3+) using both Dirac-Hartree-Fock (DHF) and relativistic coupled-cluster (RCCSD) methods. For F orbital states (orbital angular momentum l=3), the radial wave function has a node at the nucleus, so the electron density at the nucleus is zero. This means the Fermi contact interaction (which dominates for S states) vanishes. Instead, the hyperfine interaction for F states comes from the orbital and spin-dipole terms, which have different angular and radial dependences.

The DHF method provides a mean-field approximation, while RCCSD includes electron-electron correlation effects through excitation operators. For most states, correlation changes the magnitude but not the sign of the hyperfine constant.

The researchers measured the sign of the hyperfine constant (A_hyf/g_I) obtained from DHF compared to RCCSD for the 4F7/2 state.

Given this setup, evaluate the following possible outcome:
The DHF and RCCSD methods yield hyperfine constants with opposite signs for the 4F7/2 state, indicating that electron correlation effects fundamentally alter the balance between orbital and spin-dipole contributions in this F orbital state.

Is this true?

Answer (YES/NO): YES